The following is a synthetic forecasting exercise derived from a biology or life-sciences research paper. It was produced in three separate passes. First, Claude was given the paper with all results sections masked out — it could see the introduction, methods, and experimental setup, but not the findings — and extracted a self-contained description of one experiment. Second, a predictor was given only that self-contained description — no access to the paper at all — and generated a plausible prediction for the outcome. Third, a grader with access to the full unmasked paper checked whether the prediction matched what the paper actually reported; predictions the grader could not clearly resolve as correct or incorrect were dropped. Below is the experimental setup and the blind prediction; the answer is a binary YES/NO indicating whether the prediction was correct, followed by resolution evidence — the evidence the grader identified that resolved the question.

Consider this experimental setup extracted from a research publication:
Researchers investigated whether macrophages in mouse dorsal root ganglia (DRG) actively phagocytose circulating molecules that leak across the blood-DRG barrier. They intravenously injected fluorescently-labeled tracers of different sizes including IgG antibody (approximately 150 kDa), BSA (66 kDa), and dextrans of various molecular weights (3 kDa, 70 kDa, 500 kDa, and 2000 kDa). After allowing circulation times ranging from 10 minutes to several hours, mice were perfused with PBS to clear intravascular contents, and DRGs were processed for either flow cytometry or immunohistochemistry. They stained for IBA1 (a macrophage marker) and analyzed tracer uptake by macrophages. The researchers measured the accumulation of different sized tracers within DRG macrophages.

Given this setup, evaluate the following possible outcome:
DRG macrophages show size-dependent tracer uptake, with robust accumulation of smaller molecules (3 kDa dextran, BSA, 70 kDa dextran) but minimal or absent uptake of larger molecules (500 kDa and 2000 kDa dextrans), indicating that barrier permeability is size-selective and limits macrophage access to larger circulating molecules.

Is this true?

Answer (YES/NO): NO